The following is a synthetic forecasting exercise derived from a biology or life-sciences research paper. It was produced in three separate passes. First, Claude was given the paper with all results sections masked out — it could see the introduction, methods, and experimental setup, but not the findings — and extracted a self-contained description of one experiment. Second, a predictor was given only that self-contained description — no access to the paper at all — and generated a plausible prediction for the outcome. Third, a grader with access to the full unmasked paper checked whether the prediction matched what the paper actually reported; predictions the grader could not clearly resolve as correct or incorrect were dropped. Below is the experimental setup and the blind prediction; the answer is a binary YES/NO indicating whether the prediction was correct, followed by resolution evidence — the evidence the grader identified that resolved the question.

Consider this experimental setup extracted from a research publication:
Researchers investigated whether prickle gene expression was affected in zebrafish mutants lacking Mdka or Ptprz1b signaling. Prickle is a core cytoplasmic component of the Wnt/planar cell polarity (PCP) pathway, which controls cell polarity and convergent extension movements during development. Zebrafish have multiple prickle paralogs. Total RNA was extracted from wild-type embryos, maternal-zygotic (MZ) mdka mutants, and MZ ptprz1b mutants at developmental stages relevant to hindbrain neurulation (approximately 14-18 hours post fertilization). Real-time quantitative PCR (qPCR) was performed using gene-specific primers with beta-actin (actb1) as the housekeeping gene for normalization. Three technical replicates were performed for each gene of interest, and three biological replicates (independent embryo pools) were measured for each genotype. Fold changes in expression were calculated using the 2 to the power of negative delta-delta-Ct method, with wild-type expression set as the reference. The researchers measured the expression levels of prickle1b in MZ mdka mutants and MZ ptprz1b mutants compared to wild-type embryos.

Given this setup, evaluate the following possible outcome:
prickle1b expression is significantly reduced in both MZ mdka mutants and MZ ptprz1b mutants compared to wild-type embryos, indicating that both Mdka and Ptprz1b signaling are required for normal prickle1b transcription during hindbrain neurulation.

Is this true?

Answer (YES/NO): YES